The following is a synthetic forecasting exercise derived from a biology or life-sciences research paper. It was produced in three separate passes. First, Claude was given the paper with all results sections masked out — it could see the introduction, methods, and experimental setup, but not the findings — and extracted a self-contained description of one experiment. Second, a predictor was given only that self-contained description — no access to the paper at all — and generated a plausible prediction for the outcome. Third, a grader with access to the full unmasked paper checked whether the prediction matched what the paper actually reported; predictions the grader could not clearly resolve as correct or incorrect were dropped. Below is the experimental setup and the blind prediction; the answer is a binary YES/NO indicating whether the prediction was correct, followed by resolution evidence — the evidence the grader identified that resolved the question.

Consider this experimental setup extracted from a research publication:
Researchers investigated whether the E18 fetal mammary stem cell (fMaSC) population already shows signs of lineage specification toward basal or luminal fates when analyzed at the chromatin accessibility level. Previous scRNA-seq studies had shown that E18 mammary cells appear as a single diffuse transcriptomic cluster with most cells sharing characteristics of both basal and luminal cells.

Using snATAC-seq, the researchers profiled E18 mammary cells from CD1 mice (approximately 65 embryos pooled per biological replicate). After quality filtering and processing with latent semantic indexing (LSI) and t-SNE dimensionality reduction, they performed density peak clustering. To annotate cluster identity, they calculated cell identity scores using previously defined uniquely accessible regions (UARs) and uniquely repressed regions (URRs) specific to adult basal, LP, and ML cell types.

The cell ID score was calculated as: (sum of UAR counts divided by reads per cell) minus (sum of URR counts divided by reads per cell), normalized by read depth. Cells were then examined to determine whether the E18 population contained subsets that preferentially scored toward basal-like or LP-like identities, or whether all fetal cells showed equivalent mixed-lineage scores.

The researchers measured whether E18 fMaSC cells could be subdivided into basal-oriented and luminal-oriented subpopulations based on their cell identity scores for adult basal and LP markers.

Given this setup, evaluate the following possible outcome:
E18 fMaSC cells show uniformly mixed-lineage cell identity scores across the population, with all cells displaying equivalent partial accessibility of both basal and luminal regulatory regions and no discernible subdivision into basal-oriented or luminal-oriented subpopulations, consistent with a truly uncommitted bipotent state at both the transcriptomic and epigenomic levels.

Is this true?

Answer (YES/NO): NO